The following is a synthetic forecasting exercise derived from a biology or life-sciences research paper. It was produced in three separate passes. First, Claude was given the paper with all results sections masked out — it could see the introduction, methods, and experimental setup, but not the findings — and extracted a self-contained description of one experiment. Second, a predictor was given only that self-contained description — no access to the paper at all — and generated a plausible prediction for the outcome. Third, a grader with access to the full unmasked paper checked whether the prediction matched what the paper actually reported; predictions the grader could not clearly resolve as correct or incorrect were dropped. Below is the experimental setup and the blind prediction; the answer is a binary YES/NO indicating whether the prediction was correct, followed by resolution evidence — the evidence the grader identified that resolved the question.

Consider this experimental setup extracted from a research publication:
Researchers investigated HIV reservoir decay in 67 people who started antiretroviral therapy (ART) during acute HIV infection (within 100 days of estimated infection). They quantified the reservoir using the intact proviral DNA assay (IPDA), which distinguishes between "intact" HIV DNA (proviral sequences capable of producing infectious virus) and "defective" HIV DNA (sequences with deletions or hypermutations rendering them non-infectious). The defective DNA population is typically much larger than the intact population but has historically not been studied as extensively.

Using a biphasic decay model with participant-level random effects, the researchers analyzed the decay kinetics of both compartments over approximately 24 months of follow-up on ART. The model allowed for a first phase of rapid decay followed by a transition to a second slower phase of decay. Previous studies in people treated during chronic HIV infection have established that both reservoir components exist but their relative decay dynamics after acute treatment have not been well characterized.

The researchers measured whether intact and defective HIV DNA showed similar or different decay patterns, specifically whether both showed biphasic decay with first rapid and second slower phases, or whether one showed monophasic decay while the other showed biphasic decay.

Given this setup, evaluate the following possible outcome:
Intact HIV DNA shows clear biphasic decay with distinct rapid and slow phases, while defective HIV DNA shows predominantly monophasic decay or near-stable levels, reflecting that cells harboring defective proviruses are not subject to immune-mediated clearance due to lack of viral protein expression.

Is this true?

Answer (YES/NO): NO